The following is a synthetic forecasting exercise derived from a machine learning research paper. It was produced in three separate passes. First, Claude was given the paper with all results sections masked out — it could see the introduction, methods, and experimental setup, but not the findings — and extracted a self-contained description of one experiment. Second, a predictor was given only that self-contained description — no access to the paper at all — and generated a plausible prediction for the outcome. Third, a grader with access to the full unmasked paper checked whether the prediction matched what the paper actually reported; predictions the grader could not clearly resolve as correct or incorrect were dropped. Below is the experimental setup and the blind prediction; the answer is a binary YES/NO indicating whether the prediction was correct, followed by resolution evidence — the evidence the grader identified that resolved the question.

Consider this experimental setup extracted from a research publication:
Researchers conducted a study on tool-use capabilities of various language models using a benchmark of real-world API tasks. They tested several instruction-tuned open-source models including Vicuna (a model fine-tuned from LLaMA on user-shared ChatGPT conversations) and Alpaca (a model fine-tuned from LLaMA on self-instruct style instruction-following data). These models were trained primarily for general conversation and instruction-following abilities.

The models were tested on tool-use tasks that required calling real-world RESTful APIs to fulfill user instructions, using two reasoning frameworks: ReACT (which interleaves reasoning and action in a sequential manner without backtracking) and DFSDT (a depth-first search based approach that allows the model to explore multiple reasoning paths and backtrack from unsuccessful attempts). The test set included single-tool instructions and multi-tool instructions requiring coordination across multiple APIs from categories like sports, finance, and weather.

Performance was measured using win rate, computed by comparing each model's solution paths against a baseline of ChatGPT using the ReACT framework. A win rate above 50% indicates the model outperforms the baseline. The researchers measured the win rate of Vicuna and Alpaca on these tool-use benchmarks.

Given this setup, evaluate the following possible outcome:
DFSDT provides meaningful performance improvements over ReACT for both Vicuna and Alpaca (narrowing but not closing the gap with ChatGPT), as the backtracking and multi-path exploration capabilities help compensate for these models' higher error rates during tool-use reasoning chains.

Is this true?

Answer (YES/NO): NO